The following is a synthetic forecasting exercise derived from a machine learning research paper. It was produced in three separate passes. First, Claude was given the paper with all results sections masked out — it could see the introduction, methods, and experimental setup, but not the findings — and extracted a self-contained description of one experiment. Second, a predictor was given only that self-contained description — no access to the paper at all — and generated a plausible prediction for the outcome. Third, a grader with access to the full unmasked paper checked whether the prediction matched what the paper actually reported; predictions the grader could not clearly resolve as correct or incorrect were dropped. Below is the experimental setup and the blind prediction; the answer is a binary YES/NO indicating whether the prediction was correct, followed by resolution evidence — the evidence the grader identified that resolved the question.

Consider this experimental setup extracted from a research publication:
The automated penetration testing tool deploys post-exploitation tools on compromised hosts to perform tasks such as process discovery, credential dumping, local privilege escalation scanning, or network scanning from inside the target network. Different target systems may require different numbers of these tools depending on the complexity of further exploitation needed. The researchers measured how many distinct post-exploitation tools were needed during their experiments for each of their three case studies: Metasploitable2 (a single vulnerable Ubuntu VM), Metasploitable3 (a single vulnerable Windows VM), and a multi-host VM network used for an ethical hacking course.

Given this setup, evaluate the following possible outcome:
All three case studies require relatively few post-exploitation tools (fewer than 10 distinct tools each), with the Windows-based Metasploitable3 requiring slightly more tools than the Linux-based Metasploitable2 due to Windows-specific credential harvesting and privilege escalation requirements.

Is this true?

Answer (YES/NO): NO